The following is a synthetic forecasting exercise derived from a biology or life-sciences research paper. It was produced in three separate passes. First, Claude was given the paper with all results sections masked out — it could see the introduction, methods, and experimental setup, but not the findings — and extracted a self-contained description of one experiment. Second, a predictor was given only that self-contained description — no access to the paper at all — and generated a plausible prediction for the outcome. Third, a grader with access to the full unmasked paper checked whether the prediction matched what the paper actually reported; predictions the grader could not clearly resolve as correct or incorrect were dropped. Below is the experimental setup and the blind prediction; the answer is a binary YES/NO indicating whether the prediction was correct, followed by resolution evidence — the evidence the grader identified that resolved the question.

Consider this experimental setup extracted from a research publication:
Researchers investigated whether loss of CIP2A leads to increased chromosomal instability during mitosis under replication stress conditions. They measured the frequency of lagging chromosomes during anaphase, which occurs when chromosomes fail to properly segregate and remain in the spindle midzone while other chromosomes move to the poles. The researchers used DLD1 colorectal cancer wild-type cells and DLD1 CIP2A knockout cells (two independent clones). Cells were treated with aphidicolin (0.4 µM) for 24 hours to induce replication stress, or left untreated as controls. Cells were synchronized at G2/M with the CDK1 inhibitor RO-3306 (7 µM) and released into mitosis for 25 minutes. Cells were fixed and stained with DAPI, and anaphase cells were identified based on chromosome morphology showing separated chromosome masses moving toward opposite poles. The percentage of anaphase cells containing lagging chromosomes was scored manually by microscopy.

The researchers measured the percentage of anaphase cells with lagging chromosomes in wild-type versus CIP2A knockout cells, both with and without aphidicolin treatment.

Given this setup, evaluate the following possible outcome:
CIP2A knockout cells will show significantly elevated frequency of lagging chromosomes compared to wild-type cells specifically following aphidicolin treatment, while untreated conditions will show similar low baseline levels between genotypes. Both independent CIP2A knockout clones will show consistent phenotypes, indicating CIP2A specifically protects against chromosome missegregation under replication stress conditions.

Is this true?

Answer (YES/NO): NO